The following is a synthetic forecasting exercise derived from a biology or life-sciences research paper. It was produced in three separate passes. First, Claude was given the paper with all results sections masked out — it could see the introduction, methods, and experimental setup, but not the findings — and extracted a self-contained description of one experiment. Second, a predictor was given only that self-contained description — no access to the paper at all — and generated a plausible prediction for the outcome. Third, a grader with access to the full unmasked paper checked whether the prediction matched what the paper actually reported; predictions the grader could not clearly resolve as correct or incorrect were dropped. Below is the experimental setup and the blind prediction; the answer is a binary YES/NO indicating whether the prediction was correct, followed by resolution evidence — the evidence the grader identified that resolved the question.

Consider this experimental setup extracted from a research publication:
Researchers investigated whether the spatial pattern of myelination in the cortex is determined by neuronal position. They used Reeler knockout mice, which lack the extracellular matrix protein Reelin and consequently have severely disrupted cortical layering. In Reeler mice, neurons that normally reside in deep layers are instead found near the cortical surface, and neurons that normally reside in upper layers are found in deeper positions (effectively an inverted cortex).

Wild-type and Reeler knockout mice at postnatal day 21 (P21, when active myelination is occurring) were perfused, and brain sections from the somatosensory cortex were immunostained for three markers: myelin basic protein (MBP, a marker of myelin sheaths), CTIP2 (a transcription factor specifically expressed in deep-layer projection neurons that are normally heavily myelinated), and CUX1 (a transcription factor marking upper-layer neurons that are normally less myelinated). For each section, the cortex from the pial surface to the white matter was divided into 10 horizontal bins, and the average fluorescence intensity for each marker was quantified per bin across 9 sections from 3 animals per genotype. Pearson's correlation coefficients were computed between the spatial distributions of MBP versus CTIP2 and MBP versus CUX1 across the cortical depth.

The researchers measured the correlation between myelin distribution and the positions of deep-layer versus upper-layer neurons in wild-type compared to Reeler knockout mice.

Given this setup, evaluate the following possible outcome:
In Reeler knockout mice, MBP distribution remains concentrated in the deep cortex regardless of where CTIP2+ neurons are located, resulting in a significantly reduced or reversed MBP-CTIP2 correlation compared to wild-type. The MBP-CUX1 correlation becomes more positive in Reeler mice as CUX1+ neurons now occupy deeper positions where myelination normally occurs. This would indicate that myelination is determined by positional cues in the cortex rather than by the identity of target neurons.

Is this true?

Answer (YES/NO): NO